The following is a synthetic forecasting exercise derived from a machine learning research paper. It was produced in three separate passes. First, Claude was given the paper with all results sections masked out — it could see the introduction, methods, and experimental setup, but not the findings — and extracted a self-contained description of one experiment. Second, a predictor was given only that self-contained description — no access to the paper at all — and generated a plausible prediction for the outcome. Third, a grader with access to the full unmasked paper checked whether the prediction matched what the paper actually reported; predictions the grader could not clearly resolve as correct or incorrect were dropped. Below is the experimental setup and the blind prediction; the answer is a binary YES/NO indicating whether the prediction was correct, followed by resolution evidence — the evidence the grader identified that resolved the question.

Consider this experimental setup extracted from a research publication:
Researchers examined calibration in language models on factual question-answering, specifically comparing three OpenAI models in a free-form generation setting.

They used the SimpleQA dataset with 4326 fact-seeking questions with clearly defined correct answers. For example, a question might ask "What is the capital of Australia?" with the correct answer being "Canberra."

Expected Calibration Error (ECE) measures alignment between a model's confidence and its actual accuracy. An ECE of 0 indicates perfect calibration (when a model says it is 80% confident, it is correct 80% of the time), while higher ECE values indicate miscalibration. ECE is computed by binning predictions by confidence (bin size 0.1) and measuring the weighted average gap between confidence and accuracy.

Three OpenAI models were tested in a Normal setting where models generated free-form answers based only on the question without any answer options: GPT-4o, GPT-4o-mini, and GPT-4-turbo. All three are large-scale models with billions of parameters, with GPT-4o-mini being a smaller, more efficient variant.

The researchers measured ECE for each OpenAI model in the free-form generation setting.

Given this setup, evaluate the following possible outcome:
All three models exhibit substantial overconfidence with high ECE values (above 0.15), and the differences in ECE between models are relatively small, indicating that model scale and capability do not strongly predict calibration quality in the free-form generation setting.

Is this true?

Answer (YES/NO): NO